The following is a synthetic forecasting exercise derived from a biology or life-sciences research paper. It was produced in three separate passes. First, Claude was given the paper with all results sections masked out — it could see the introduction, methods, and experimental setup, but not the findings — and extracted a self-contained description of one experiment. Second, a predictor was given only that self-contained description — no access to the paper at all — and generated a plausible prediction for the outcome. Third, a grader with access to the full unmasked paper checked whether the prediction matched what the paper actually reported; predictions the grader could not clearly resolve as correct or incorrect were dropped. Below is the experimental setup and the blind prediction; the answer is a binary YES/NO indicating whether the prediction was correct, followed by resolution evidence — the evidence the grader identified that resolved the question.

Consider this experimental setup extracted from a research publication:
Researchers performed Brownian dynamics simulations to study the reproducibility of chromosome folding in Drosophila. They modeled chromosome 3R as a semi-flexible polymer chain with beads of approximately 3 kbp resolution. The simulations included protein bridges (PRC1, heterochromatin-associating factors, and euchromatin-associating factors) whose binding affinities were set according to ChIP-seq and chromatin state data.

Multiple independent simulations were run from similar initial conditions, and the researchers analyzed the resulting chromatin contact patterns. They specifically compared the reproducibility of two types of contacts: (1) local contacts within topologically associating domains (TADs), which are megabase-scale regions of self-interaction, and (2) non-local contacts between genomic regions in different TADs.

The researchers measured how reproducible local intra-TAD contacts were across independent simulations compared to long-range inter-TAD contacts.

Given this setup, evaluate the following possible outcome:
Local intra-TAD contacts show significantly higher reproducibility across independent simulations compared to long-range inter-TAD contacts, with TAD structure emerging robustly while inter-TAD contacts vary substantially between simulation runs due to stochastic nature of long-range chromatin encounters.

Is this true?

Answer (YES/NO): YES